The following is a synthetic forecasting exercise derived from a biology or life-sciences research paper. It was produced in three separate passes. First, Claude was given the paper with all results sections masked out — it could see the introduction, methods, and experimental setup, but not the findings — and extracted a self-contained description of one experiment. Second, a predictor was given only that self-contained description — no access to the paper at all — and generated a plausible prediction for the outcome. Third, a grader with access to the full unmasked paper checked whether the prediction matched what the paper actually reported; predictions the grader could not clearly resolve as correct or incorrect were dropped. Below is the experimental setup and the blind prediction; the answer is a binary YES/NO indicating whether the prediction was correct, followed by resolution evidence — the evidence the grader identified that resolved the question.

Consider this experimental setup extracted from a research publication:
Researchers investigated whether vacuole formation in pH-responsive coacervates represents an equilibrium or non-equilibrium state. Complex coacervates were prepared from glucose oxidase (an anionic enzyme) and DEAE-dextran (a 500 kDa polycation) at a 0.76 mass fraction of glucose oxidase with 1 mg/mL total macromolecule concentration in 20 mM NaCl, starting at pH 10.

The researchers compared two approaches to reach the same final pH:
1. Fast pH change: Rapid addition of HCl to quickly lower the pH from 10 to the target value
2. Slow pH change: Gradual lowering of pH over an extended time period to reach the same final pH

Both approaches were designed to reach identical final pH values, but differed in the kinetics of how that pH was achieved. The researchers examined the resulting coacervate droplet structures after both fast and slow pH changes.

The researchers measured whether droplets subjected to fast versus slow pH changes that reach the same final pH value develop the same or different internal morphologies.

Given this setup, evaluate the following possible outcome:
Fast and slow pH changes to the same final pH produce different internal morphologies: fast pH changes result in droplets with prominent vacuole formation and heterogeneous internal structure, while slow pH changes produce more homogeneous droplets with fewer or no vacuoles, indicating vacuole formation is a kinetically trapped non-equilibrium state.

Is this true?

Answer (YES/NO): YES